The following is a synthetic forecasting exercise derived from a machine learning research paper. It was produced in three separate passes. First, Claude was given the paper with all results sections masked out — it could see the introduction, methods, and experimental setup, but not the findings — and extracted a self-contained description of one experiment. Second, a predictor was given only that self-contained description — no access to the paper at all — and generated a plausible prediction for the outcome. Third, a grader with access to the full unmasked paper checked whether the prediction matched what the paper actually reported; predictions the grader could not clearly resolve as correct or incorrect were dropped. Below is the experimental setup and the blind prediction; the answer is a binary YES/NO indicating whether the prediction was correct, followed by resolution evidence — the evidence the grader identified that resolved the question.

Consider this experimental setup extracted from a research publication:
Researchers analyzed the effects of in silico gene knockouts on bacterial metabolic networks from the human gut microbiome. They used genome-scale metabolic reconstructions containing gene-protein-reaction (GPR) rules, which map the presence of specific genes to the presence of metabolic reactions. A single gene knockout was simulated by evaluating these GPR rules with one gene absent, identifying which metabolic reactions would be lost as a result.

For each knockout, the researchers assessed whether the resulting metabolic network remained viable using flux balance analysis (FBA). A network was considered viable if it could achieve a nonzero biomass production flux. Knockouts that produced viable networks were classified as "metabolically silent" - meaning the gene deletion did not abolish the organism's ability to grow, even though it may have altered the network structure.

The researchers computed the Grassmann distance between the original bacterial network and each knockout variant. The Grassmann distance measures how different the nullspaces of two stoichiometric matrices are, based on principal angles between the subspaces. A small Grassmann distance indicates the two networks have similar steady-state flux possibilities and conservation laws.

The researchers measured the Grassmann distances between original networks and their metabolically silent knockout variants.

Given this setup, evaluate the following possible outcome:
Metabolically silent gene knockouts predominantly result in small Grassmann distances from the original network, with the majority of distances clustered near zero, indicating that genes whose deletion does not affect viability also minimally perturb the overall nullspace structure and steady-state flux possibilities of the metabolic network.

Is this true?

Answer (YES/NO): YES